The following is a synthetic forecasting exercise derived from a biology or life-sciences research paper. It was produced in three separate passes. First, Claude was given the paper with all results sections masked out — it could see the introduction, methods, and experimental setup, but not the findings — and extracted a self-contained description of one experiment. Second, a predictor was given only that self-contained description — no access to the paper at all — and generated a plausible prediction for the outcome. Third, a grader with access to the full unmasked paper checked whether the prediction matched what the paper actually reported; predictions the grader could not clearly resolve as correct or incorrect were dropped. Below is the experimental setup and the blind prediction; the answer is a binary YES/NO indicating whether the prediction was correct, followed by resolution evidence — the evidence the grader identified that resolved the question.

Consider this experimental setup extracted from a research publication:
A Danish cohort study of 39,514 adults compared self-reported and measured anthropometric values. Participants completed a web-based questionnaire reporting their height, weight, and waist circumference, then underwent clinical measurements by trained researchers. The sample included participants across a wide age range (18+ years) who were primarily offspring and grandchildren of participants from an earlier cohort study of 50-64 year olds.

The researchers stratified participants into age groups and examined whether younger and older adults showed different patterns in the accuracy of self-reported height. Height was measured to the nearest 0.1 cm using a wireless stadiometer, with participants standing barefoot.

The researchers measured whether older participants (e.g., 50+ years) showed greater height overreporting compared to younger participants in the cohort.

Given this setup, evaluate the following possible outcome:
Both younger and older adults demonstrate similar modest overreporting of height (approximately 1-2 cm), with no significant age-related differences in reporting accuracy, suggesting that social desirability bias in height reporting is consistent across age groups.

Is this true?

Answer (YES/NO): NO